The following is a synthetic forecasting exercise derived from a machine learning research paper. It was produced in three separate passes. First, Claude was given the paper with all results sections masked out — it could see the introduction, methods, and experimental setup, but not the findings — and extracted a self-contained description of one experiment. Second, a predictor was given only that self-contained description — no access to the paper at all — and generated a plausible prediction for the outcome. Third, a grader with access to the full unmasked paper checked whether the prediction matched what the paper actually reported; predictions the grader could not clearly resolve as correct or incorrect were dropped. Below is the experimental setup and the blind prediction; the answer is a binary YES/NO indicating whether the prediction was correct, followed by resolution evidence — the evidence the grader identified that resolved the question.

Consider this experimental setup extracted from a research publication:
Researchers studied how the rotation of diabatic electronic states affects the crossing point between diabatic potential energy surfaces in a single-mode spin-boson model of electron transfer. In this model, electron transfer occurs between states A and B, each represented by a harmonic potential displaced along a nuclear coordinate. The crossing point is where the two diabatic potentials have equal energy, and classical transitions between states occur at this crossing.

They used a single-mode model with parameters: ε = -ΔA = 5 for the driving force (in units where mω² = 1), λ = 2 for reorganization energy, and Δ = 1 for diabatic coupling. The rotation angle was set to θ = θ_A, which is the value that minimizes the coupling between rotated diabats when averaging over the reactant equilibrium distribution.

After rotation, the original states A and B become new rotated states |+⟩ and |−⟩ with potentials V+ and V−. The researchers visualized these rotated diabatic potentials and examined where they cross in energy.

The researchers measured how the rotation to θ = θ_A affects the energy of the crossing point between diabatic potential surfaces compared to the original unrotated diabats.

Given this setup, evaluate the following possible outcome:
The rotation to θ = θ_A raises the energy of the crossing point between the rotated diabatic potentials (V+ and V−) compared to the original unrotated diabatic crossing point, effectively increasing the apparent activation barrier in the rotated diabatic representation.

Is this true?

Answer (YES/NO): YES